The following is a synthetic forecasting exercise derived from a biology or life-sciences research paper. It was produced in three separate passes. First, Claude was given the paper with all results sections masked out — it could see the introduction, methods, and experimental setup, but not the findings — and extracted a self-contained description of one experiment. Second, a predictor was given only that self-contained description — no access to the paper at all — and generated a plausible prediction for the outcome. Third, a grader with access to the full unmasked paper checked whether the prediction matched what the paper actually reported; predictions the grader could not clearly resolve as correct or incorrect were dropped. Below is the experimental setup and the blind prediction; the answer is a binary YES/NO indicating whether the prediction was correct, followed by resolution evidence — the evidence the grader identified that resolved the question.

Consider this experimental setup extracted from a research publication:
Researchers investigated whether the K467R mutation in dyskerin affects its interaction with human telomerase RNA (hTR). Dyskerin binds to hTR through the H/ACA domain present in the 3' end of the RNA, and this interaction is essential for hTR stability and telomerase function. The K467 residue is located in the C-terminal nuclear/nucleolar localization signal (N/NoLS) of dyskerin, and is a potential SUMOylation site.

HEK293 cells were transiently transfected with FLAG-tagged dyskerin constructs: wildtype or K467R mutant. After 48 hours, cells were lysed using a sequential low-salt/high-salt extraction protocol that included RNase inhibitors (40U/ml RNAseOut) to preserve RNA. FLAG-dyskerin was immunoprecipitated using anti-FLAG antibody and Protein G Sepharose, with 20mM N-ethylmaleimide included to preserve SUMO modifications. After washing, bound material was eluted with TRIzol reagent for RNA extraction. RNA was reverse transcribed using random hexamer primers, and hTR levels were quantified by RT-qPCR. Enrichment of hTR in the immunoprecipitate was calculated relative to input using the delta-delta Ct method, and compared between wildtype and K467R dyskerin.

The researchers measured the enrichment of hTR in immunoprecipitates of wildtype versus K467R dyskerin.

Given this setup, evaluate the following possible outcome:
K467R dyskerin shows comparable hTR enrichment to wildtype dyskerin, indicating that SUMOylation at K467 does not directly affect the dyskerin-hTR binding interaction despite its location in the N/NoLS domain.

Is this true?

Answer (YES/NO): NO